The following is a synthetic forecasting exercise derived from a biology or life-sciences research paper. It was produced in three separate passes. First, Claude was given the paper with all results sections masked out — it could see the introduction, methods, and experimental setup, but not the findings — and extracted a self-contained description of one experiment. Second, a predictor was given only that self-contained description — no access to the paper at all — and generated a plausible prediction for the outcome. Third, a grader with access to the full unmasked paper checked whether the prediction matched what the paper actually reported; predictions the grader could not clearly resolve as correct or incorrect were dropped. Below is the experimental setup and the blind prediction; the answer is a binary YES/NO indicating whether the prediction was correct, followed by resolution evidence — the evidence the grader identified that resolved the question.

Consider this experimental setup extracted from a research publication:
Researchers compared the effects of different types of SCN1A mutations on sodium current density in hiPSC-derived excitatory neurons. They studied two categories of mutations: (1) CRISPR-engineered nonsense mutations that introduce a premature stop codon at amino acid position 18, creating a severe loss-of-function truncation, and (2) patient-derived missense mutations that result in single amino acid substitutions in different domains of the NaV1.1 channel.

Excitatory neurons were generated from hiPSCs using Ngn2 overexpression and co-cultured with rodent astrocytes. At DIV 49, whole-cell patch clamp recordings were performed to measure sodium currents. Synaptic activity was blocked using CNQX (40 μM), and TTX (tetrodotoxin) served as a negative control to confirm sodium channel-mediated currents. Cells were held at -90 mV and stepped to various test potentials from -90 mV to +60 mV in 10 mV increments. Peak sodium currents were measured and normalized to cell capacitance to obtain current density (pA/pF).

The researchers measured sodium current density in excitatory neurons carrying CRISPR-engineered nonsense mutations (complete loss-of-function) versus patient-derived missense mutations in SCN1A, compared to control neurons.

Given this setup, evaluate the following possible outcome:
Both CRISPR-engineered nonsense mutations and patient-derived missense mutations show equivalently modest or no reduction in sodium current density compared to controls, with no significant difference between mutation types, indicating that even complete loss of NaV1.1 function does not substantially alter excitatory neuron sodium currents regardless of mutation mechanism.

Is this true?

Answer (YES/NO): NO